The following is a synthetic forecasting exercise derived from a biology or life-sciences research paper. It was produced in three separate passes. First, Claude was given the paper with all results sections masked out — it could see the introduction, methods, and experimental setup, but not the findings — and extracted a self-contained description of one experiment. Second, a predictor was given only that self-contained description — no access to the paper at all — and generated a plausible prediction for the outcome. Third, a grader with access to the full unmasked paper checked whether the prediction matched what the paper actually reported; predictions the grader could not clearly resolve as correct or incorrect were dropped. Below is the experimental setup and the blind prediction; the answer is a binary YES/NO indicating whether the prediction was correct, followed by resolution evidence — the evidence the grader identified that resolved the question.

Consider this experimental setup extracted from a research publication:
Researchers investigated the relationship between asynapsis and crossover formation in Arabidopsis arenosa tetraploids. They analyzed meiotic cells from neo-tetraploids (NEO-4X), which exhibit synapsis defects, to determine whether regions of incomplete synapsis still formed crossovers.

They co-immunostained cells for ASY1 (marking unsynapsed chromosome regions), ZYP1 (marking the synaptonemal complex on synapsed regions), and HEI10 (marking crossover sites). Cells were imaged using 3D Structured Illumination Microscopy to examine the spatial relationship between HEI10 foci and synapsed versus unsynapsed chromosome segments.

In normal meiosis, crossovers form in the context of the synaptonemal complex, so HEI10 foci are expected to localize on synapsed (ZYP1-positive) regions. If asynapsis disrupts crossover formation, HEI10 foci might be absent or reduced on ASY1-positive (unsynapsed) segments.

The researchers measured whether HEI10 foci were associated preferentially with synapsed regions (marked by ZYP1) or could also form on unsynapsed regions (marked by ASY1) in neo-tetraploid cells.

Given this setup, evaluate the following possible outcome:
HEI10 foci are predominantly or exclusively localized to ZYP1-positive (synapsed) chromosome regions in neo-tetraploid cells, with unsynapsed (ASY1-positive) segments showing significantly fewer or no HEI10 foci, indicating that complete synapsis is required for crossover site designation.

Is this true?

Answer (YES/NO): YES